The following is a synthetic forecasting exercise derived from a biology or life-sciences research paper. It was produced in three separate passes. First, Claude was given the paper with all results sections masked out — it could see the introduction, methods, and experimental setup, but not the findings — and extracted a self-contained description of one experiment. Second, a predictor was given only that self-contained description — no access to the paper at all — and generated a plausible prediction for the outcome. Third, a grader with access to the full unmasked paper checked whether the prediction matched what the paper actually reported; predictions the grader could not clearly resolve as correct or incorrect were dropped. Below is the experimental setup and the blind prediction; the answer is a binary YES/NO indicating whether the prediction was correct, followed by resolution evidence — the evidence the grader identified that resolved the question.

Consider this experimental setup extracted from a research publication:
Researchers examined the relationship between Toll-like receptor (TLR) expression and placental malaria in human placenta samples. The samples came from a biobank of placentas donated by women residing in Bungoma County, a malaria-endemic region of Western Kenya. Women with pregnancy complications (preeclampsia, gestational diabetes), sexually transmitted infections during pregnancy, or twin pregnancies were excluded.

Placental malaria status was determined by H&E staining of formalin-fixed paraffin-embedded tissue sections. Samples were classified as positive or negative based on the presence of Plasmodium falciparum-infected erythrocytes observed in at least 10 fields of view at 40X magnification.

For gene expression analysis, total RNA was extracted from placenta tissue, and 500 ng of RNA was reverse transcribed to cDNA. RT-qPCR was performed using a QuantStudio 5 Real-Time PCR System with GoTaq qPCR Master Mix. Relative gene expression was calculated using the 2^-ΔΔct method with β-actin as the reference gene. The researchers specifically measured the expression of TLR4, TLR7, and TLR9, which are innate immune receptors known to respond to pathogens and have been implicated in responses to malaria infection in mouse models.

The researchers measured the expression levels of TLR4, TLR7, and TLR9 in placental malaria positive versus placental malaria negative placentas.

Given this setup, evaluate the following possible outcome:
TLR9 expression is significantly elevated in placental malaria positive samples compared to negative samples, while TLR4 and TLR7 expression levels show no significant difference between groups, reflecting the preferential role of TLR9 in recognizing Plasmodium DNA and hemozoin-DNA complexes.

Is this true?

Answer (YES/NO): NO